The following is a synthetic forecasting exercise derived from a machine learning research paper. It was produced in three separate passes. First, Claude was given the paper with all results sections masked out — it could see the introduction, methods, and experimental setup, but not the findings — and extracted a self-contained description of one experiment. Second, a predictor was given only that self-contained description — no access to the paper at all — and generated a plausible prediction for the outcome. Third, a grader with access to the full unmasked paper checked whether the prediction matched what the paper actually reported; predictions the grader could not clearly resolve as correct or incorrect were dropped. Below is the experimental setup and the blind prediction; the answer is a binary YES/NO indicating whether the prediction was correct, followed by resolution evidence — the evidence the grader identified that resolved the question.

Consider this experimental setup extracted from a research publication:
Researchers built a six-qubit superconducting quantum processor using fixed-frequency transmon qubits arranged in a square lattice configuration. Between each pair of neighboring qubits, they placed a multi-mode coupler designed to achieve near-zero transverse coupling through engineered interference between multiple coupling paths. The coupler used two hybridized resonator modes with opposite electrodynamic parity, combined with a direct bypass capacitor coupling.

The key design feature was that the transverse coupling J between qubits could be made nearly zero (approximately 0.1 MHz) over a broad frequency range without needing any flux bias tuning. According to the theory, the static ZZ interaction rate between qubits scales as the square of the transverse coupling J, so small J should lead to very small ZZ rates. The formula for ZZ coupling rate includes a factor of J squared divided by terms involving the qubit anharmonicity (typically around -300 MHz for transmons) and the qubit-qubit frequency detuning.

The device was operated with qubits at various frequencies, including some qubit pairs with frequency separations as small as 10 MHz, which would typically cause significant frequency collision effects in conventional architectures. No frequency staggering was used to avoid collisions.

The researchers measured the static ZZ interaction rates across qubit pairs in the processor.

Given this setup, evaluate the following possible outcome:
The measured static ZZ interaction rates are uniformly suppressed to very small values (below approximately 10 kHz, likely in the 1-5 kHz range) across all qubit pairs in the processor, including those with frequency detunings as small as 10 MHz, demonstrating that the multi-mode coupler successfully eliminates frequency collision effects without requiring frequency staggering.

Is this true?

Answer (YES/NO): NO